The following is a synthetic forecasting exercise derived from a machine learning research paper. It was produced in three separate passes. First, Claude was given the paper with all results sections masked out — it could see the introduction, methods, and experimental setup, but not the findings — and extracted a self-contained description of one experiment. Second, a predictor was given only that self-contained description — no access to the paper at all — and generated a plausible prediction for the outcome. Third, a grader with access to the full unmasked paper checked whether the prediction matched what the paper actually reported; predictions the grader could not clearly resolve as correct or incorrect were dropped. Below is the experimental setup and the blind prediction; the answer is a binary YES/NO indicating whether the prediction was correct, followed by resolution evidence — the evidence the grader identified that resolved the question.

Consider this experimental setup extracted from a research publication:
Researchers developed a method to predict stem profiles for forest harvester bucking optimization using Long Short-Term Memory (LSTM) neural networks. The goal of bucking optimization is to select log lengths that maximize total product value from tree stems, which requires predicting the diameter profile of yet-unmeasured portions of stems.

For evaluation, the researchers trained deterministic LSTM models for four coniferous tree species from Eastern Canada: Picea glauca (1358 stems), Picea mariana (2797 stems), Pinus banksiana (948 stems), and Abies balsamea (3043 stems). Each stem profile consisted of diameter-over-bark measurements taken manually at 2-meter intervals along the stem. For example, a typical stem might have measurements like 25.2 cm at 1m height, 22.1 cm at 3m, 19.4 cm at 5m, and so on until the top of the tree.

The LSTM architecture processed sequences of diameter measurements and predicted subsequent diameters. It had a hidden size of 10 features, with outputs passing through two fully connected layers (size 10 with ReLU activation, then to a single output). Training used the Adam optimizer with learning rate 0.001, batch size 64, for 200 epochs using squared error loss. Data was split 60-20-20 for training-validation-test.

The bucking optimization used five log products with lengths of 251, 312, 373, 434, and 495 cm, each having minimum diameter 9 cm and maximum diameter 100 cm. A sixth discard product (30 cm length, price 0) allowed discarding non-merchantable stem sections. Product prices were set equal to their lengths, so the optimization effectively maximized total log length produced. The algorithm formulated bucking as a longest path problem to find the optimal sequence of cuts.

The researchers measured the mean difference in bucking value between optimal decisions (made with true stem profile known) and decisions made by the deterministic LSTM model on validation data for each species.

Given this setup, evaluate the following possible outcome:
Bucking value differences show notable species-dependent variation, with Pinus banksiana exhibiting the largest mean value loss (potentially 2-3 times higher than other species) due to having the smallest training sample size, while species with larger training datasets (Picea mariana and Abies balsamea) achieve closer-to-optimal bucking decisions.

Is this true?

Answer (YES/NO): NO